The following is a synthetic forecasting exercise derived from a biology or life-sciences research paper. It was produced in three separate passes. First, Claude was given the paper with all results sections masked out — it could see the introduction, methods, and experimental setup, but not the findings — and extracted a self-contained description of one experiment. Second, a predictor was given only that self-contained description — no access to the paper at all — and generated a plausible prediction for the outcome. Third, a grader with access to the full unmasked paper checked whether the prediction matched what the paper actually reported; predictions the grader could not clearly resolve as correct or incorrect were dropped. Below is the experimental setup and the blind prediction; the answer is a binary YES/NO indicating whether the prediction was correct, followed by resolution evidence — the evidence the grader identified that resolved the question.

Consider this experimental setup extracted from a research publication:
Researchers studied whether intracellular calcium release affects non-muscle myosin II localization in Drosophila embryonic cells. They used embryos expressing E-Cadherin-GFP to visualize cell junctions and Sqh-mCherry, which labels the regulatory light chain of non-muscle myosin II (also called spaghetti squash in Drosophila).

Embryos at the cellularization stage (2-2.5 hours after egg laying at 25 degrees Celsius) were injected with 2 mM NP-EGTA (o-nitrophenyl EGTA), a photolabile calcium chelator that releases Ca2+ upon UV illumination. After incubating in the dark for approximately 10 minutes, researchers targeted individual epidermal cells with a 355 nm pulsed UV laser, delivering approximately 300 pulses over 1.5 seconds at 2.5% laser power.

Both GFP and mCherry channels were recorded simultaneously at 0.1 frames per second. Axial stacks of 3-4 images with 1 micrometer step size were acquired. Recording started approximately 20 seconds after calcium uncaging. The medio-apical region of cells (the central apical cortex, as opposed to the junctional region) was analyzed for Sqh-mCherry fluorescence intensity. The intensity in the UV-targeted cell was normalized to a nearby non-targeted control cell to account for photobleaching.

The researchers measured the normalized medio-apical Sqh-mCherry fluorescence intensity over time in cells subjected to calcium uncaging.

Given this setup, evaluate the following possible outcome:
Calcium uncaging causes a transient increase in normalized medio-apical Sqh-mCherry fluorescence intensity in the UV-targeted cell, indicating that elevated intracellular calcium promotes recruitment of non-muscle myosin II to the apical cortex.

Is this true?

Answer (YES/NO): YES